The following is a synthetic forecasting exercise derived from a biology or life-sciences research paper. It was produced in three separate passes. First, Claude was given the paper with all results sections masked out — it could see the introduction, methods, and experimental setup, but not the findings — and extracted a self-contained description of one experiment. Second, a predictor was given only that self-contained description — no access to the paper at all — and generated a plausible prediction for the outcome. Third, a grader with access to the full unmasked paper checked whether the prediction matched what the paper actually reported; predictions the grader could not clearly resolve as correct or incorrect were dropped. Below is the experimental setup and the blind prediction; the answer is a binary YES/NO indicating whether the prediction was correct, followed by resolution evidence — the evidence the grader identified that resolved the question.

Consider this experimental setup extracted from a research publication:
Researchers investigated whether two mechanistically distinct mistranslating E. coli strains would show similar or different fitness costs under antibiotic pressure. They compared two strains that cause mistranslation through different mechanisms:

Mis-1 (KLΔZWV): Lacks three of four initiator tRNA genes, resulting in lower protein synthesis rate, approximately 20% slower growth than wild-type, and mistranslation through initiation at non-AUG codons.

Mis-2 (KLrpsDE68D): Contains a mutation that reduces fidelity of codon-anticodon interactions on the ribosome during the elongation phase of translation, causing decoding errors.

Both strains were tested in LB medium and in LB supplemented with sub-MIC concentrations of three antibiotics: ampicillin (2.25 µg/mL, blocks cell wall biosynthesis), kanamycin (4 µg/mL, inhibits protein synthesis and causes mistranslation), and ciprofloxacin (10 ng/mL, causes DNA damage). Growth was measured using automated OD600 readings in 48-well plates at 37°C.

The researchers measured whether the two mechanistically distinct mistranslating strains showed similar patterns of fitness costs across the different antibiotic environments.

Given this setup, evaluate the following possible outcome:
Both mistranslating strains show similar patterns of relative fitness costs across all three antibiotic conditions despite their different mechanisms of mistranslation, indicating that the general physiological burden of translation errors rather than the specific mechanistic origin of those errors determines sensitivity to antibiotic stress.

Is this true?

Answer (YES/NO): NO